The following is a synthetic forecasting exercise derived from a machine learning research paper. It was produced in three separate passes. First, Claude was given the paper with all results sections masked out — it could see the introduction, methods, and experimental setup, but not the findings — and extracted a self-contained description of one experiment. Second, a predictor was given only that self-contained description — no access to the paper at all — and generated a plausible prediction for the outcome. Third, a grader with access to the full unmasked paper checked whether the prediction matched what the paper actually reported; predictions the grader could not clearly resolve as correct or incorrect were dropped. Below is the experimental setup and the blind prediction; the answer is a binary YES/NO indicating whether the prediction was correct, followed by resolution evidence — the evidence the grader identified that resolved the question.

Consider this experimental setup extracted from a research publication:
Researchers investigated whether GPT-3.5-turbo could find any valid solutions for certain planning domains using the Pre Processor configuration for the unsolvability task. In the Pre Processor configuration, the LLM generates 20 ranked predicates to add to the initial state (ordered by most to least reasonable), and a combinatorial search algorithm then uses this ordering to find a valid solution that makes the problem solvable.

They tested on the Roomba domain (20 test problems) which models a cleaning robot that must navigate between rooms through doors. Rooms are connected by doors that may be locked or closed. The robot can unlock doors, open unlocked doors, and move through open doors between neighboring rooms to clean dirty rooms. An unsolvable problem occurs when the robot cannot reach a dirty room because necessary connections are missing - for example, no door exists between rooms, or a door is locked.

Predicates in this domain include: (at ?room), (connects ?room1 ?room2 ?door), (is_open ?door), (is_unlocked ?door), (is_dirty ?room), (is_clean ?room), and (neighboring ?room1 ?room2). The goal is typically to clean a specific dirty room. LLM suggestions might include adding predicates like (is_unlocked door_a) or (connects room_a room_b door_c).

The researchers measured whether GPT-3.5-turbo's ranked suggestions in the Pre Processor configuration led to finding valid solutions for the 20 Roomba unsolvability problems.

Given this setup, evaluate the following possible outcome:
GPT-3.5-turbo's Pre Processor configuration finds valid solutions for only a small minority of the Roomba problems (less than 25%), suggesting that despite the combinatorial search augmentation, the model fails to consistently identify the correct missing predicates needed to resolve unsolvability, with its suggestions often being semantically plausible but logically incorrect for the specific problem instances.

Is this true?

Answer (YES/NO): NO